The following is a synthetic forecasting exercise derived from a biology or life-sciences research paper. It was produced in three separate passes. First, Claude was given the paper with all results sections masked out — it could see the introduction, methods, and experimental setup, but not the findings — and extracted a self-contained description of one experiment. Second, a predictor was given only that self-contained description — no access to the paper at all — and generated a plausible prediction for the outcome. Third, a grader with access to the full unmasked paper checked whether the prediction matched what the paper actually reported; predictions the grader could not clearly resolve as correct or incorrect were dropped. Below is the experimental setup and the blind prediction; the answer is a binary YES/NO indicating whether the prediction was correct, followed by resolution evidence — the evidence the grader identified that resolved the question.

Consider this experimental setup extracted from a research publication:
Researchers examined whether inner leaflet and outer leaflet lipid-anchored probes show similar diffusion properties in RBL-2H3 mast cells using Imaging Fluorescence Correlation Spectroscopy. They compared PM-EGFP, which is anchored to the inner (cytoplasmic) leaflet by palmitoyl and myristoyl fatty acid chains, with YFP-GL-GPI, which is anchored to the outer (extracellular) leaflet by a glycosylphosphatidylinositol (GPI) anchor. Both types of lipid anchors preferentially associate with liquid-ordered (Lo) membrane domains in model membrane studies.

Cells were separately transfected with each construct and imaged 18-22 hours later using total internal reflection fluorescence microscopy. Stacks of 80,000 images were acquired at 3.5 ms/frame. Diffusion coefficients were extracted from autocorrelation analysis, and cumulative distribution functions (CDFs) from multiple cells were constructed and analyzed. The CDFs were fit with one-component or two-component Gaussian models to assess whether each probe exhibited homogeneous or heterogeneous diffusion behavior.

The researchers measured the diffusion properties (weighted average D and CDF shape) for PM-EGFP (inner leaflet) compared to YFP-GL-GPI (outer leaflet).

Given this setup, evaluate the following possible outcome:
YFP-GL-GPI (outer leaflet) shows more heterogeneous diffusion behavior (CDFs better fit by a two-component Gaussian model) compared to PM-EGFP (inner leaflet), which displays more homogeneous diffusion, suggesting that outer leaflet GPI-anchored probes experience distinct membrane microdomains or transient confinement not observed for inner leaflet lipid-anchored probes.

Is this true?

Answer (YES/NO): NO